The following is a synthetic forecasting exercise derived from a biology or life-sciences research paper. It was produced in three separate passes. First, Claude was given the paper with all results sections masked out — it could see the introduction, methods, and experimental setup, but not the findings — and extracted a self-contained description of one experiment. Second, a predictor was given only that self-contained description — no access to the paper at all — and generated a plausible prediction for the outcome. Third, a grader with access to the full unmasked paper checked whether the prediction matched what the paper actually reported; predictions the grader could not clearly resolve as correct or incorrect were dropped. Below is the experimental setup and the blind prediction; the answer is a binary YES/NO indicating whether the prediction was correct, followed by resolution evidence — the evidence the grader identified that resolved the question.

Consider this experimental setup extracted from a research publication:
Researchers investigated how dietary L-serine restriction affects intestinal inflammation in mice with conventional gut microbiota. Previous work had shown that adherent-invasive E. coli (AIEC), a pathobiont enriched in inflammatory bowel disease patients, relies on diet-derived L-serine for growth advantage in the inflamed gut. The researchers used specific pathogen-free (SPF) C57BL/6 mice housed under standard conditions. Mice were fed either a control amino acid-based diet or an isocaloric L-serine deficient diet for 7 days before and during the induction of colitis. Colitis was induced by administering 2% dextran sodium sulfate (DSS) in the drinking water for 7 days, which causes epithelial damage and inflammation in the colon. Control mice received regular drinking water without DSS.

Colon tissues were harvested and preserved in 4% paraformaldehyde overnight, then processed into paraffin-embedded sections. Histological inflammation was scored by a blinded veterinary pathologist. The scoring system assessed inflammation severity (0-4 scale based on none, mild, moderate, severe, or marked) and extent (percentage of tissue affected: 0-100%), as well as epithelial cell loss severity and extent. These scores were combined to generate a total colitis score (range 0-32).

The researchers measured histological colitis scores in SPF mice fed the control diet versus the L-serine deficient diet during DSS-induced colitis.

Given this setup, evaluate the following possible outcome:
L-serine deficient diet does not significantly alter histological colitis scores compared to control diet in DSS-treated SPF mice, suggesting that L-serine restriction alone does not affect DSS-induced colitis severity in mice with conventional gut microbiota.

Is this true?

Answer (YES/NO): NO